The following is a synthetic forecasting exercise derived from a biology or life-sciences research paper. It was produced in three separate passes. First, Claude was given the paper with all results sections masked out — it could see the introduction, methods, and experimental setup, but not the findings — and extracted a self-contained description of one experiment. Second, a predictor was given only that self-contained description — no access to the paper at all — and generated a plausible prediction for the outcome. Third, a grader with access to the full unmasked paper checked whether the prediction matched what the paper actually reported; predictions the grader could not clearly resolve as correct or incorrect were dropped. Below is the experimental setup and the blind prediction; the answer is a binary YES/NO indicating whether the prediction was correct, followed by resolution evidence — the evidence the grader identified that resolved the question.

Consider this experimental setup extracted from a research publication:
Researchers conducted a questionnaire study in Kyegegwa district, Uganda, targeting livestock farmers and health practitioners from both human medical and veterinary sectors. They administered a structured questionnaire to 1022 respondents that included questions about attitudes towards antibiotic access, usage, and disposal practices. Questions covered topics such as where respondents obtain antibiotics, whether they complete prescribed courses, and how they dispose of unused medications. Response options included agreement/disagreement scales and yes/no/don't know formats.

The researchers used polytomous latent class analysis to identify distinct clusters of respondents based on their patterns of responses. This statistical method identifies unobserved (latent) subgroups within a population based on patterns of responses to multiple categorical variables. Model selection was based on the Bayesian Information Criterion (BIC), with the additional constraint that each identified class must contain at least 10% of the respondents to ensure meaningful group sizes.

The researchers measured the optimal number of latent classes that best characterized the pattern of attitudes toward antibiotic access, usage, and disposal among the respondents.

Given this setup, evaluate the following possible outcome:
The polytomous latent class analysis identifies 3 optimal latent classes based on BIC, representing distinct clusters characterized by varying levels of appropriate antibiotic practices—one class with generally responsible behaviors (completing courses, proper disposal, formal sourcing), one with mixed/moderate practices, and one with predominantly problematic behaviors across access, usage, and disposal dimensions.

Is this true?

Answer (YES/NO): NO